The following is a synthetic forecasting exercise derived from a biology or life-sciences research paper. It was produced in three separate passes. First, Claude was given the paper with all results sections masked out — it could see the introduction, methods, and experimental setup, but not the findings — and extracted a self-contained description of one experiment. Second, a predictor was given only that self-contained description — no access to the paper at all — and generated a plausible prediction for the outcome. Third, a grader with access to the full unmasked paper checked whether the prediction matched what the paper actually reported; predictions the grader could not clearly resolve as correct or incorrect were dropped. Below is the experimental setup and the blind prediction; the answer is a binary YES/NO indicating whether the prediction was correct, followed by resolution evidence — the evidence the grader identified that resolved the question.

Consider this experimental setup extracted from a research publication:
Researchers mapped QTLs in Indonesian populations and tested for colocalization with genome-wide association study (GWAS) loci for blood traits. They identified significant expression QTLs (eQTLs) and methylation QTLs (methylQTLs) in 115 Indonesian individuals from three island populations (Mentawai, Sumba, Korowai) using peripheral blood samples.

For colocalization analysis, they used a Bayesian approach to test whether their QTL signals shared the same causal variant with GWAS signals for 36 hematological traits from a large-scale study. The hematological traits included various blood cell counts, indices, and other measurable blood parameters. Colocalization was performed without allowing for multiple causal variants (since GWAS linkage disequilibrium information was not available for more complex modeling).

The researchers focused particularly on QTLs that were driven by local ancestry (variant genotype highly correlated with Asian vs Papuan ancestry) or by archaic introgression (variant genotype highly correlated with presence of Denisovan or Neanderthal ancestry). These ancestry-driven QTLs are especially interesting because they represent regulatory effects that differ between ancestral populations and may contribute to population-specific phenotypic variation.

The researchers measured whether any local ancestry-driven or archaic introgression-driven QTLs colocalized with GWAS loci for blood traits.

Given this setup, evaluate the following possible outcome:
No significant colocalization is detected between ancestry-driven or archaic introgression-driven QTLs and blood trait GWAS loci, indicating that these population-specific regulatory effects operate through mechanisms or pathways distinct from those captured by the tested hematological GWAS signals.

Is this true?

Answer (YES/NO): NO